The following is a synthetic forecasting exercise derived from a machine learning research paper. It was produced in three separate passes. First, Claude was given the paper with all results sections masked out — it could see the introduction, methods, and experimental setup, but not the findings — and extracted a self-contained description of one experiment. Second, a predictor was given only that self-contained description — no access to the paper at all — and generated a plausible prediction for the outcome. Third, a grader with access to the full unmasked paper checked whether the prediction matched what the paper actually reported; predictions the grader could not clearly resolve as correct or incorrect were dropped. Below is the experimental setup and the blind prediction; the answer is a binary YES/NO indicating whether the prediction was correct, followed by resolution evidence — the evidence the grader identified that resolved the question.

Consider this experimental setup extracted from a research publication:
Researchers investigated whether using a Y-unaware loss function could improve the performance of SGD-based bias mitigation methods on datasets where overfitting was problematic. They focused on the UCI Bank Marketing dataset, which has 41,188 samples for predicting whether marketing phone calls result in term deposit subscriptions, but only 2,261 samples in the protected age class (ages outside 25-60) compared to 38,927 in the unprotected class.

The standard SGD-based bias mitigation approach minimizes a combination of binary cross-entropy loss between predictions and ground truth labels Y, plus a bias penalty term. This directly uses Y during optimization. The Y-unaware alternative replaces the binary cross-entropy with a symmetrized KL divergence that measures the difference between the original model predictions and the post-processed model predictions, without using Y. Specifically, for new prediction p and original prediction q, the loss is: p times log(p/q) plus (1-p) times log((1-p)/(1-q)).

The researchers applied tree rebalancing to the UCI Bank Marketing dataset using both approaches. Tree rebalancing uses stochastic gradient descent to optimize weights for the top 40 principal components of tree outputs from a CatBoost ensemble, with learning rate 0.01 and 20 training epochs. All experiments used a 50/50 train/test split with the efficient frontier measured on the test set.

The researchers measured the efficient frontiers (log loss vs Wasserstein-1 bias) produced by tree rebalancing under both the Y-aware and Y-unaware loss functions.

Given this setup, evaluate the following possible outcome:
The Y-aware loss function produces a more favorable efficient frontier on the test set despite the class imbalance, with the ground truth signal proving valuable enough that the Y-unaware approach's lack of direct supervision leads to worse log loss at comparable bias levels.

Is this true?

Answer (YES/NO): NO